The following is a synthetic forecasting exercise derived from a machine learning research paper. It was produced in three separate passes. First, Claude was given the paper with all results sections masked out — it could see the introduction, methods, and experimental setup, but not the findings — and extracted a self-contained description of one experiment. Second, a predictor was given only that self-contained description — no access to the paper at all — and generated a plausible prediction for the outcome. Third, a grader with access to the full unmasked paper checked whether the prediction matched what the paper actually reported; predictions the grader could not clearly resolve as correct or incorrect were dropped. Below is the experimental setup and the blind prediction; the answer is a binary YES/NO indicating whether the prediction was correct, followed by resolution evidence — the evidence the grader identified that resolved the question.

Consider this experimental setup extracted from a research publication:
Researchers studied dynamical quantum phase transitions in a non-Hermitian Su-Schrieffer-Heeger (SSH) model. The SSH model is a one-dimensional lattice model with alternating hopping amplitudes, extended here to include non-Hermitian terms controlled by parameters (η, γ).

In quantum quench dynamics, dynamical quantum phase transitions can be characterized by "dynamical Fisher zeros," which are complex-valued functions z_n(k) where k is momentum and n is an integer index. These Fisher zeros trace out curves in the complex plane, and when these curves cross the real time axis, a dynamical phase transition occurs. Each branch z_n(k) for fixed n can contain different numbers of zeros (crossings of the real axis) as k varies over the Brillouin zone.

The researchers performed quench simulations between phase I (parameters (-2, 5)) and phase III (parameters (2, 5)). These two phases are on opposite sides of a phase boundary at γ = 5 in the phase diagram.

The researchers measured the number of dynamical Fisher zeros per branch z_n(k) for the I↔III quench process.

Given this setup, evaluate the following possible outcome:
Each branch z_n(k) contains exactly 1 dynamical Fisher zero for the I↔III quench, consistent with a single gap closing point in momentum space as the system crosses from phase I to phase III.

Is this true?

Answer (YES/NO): YES